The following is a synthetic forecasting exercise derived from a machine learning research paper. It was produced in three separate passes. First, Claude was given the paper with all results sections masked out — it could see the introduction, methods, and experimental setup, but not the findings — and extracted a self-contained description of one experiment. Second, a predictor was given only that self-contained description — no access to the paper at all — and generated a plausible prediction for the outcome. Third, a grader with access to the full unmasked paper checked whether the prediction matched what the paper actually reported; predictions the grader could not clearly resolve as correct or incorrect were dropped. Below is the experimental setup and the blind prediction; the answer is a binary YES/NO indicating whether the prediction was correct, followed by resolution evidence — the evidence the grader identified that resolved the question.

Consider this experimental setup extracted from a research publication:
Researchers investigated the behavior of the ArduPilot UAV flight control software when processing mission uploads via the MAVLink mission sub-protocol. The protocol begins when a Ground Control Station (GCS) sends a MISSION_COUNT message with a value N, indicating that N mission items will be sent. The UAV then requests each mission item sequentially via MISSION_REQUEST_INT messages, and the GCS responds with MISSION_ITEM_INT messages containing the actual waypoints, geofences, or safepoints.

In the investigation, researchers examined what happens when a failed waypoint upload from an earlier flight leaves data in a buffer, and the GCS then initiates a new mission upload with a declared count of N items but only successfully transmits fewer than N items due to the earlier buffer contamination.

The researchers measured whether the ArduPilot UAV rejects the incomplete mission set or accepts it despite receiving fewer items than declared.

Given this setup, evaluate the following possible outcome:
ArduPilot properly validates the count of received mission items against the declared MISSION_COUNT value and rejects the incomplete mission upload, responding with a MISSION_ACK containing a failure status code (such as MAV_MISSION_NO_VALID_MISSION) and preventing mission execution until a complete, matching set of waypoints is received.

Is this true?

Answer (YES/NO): NO